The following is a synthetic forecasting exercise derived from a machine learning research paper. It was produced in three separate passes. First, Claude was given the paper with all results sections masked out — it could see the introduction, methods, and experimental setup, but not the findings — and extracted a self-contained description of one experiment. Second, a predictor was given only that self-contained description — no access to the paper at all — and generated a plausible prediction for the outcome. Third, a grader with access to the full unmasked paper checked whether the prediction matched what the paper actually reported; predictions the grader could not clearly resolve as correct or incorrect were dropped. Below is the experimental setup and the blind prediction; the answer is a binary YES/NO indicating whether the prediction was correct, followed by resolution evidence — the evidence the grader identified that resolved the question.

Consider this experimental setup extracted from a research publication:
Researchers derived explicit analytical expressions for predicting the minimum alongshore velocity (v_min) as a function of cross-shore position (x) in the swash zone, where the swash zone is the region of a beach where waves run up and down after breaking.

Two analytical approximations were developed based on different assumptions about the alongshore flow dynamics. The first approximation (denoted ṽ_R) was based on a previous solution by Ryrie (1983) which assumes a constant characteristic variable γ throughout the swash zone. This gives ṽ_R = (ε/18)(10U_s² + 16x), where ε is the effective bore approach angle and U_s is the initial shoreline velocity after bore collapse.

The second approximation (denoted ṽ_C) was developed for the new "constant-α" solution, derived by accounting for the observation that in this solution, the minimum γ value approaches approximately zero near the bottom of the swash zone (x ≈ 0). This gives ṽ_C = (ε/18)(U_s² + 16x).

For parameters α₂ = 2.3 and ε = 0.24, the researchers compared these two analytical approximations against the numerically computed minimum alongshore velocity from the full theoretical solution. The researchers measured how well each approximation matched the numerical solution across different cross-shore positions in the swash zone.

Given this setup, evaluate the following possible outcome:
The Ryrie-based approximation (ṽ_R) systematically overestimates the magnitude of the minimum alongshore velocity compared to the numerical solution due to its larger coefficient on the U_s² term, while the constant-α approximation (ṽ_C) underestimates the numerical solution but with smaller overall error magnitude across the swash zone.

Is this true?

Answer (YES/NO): NO